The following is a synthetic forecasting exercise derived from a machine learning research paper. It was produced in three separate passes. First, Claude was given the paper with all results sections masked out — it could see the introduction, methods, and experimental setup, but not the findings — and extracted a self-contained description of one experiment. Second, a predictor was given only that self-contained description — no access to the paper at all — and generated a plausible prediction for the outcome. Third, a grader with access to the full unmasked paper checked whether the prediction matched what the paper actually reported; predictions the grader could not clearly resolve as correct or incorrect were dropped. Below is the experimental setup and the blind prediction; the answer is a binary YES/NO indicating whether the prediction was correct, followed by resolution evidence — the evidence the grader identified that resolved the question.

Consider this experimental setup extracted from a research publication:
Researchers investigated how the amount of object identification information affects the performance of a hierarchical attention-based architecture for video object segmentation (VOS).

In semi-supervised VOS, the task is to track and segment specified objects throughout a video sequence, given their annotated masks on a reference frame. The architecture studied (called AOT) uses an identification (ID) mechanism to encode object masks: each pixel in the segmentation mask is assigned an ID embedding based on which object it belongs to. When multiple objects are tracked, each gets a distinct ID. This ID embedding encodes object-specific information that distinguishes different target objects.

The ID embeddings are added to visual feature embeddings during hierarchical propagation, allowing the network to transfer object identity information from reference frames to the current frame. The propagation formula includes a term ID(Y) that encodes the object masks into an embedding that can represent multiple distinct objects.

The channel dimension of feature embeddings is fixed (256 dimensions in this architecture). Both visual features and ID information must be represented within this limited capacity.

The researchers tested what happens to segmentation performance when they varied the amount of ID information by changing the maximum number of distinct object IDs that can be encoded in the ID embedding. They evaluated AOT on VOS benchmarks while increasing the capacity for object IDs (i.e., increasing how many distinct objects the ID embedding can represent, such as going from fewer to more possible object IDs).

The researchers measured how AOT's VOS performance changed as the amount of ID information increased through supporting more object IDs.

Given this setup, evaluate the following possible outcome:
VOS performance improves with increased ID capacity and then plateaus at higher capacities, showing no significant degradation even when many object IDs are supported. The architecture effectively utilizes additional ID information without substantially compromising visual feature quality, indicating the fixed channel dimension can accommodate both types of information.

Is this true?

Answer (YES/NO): NO